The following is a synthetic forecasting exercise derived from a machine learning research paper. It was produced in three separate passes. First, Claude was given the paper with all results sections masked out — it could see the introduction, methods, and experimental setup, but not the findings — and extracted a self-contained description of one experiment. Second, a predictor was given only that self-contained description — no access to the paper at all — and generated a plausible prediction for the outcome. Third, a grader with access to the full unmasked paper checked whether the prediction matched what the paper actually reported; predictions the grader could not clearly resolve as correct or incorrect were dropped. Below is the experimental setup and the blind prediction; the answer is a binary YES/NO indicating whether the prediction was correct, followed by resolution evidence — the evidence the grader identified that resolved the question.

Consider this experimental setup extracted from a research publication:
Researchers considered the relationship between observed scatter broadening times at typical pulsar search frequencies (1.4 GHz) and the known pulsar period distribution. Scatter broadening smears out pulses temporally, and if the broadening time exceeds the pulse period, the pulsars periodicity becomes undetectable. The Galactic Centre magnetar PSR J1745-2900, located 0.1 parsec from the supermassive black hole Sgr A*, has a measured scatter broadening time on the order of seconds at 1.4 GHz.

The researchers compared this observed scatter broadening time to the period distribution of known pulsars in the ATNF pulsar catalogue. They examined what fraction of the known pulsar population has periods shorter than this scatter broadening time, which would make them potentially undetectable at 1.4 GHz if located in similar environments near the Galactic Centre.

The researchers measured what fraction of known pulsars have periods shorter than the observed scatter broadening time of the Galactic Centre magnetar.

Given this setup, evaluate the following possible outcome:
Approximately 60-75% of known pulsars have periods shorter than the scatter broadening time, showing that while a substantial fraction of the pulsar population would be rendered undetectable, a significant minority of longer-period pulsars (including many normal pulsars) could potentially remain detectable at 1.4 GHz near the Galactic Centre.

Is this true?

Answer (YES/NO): NO